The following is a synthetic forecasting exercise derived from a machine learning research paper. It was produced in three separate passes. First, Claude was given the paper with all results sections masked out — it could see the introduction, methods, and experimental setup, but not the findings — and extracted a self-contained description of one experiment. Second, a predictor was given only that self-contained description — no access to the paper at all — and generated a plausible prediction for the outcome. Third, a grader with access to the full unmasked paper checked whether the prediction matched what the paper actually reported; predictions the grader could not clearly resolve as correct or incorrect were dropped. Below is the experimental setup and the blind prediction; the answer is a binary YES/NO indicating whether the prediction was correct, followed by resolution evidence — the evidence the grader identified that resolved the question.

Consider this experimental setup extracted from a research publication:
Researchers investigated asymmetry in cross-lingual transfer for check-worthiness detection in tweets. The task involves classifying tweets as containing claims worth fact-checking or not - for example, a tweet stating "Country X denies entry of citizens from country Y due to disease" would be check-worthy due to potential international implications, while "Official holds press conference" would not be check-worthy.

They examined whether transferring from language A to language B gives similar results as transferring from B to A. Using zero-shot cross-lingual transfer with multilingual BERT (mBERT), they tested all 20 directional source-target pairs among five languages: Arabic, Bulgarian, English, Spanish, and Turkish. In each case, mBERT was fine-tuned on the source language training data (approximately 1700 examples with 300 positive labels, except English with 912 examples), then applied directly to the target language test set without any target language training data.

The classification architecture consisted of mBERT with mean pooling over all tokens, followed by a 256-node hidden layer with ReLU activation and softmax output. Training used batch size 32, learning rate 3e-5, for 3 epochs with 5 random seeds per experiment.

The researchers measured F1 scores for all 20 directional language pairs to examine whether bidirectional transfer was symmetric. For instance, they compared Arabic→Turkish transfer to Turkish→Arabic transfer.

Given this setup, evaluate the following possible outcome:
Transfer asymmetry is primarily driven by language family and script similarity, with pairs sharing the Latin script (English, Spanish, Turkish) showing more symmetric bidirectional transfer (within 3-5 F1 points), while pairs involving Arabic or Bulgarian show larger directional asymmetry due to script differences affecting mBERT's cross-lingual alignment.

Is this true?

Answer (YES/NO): NO